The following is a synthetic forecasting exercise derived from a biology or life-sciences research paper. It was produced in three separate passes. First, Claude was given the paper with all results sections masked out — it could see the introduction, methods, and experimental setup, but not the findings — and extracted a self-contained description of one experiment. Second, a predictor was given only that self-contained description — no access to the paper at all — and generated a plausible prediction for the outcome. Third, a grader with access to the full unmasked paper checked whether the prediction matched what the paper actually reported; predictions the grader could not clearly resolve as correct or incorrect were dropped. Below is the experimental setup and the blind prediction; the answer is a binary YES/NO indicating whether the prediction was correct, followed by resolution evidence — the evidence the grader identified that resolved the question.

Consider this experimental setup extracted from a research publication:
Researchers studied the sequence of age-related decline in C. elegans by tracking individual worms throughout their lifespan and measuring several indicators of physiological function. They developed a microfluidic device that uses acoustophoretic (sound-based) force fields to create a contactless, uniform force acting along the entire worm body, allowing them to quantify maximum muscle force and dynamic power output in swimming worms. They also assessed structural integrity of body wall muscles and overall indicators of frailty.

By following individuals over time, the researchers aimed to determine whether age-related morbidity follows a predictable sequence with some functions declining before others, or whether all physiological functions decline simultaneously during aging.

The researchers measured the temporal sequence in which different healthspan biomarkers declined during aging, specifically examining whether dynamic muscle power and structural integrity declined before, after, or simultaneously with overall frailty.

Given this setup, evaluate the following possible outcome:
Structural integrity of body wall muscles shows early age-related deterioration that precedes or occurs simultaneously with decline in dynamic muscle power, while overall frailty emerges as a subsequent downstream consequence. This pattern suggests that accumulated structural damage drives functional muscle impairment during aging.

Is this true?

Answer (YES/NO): NO